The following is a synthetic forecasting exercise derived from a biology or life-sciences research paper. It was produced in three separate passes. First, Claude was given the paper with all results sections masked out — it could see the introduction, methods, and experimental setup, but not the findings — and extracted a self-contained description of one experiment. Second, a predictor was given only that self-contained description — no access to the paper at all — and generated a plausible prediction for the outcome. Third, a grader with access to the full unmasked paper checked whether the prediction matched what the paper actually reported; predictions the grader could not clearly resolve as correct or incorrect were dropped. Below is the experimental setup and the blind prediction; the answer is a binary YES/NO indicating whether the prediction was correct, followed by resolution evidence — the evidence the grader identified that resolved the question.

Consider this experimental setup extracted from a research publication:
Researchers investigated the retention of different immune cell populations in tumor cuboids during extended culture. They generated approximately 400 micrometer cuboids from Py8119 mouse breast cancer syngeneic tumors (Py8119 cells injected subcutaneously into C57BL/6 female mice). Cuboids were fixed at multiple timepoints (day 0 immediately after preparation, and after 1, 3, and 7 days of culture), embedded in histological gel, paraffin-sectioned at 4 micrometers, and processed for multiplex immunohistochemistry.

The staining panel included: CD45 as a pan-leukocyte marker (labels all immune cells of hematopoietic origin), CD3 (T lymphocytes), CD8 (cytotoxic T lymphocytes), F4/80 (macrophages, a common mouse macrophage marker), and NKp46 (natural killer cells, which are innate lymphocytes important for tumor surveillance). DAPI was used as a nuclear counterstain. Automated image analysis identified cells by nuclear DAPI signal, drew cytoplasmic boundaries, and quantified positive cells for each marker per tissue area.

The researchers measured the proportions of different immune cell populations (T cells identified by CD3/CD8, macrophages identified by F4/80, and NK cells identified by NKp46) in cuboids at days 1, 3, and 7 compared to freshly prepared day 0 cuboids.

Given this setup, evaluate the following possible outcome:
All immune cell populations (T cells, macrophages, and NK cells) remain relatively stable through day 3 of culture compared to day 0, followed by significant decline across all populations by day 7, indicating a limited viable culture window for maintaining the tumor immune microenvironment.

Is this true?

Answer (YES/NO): NO